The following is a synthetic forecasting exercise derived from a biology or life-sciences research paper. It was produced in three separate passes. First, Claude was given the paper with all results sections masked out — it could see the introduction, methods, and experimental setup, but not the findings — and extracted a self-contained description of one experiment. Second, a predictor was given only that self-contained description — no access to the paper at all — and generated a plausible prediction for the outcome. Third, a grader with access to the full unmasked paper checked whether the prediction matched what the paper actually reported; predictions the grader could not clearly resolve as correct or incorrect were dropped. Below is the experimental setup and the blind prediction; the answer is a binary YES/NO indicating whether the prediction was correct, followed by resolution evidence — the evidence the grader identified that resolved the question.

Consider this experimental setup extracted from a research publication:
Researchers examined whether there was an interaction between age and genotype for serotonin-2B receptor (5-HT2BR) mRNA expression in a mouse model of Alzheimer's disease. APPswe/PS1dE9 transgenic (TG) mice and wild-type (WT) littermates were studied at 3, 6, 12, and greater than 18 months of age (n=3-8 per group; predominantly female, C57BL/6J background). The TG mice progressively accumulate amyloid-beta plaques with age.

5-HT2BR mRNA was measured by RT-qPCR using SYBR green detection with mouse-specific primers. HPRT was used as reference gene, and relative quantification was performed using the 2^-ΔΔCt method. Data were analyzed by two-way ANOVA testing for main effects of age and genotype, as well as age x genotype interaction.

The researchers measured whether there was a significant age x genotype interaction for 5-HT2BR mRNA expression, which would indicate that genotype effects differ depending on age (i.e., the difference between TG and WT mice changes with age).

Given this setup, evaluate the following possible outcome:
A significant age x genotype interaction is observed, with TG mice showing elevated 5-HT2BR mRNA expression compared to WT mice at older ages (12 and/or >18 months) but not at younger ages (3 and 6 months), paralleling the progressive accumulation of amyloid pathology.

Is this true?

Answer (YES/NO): NO